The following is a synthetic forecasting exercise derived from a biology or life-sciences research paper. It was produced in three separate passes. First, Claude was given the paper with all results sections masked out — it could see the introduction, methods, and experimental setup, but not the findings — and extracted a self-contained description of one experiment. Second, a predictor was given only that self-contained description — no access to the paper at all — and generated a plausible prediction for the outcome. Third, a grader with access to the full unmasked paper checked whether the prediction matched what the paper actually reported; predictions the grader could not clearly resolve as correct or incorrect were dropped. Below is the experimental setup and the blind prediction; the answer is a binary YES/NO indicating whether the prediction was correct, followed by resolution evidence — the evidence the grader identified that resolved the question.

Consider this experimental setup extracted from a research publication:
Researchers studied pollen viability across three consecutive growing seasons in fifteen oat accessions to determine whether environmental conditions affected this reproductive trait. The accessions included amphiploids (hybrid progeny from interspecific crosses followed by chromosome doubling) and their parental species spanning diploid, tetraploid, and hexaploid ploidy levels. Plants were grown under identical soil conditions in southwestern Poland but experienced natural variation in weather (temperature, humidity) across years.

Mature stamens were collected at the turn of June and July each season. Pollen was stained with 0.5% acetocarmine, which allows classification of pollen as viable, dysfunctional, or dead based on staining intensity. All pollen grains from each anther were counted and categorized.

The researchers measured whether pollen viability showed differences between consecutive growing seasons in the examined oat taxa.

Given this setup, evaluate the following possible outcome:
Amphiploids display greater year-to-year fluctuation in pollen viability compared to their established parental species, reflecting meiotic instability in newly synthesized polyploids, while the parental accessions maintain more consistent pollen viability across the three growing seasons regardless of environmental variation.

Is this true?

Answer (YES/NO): NO